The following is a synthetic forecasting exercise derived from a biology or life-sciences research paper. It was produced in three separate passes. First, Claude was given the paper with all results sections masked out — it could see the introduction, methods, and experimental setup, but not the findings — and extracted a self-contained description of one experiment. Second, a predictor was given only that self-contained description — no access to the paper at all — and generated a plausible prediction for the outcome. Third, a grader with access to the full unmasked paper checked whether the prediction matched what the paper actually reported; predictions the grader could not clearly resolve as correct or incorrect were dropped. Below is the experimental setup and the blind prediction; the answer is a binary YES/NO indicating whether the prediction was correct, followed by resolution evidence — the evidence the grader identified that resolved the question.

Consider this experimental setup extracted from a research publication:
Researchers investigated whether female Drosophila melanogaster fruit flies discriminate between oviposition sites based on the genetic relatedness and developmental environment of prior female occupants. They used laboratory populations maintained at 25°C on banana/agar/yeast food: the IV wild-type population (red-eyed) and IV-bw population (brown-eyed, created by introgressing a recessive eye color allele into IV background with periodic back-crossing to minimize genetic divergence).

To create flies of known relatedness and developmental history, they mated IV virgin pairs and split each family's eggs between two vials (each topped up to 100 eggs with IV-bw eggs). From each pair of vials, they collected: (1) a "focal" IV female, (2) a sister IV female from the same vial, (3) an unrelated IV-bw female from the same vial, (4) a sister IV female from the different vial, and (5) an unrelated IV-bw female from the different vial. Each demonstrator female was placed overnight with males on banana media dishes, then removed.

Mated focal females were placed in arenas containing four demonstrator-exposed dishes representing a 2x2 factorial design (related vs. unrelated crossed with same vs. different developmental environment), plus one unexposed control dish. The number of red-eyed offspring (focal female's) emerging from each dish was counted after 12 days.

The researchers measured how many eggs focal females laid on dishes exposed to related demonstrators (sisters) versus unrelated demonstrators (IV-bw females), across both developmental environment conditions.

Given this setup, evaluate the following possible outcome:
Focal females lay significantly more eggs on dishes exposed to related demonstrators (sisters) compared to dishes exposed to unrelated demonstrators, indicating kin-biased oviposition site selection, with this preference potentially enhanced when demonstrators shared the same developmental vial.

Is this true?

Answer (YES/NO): NO